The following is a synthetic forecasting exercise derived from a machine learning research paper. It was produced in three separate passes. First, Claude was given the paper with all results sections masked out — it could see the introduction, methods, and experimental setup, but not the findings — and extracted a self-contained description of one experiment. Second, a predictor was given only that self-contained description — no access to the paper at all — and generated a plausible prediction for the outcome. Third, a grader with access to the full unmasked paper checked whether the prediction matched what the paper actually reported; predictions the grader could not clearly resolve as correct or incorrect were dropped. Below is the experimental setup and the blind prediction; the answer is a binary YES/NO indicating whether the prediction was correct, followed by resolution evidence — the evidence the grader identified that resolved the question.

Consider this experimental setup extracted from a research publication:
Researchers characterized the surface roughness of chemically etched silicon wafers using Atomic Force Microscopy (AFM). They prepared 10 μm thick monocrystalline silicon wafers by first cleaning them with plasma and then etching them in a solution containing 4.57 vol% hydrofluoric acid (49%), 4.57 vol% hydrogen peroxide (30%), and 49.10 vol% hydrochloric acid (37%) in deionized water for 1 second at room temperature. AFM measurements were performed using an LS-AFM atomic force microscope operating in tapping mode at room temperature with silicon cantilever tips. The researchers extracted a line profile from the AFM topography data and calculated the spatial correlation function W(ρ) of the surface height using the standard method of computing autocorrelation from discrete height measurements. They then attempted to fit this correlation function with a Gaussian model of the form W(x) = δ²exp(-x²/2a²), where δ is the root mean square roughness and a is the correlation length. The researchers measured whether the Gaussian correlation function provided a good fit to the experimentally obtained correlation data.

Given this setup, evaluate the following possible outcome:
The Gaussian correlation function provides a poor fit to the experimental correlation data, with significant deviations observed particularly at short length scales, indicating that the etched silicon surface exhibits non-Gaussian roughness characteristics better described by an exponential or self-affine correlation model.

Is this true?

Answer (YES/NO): NO